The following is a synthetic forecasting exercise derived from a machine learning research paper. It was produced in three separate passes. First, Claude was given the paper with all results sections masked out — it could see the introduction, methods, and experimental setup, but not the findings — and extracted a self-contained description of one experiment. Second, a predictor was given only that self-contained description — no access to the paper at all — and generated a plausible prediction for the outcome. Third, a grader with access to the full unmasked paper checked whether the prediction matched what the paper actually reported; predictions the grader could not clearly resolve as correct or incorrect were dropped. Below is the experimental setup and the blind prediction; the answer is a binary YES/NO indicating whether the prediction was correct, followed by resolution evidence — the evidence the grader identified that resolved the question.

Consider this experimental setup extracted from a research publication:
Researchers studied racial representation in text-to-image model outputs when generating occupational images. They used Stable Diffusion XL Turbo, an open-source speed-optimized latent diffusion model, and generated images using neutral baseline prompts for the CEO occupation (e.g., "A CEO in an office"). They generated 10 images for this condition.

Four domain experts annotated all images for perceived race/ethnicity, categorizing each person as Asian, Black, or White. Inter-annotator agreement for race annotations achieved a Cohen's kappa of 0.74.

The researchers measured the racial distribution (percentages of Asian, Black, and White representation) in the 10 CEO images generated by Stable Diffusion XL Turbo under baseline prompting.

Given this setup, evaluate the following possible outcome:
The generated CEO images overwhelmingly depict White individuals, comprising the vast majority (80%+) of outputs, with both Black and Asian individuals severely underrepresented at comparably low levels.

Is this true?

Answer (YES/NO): YES